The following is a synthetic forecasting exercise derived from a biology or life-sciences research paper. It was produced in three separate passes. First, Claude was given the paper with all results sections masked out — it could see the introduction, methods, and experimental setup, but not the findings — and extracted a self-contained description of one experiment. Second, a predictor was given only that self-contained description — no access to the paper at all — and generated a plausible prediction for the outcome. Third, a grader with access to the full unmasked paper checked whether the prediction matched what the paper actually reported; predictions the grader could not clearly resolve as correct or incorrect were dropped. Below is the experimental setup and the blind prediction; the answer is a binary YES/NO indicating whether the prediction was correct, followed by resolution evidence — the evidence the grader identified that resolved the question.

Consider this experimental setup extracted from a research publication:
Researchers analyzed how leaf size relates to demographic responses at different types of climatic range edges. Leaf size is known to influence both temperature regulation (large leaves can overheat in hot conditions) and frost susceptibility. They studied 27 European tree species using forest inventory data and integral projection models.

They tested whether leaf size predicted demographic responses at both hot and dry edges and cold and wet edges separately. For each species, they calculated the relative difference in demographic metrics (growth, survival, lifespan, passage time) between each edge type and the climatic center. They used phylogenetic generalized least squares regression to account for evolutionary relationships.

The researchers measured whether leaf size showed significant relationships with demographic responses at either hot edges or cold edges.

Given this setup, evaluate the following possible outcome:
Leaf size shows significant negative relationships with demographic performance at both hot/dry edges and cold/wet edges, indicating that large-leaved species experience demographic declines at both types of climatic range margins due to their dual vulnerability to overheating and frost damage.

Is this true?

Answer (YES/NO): NO